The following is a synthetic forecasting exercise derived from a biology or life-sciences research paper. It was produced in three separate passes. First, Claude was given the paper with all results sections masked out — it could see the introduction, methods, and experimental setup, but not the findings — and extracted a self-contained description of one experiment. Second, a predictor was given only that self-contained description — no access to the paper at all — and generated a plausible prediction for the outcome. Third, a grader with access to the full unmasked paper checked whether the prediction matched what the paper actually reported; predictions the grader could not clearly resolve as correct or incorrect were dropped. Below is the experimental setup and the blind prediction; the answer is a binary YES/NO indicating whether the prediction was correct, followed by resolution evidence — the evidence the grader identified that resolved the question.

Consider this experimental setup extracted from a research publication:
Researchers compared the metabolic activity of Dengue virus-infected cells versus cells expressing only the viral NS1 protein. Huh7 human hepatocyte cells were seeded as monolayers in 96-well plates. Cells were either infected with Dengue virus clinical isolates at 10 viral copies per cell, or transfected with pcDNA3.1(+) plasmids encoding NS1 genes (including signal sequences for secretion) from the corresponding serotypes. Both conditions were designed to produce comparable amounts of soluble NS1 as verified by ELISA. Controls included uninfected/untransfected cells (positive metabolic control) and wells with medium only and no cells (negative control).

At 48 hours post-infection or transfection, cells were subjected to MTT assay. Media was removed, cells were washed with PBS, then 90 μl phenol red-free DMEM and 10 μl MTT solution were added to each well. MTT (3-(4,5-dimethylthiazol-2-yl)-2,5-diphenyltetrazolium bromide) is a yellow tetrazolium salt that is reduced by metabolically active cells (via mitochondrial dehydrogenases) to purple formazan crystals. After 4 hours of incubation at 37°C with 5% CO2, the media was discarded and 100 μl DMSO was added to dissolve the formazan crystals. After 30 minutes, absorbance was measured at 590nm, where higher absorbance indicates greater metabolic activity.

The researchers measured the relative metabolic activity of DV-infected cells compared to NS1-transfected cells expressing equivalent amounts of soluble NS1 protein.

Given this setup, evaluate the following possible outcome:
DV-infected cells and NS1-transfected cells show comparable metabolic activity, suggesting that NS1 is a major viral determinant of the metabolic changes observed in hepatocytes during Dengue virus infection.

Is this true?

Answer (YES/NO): NO